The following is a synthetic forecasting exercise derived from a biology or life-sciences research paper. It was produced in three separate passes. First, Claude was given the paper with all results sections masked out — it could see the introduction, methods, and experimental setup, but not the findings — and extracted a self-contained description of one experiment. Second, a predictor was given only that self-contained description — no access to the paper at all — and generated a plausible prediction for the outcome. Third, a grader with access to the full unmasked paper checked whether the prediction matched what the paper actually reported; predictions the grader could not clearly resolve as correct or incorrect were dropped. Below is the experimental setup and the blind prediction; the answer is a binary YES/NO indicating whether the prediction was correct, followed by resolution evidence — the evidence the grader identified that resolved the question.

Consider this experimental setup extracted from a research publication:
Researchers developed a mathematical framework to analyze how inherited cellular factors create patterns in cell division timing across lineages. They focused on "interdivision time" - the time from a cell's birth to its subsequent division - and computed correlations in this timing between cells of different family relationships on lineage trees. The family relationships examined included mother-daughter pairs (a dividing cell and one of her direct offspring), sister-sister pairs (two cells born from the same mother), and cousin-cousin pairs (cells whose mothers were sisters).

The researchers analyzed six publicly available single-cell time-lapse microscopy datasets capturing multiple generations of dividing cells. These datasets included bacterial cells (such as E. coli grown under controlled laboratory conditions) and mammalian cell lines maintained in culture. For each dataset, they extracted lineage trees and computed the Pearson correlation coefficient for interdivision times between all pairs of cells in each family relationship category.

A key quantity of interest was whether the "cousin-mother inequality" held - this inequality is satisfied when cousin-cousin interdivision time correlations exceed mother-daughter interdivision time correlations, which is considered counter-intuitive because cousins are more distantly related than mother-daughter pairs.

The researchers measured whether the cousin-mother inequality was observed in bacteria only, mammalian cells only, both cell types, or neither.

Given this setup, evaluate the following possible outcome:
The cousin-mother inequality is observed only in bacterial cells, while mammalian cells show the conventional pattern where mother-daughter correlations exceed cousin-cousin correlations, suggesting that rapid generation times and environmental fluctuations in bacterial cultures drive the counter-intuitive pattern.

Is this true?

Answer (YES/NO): NO